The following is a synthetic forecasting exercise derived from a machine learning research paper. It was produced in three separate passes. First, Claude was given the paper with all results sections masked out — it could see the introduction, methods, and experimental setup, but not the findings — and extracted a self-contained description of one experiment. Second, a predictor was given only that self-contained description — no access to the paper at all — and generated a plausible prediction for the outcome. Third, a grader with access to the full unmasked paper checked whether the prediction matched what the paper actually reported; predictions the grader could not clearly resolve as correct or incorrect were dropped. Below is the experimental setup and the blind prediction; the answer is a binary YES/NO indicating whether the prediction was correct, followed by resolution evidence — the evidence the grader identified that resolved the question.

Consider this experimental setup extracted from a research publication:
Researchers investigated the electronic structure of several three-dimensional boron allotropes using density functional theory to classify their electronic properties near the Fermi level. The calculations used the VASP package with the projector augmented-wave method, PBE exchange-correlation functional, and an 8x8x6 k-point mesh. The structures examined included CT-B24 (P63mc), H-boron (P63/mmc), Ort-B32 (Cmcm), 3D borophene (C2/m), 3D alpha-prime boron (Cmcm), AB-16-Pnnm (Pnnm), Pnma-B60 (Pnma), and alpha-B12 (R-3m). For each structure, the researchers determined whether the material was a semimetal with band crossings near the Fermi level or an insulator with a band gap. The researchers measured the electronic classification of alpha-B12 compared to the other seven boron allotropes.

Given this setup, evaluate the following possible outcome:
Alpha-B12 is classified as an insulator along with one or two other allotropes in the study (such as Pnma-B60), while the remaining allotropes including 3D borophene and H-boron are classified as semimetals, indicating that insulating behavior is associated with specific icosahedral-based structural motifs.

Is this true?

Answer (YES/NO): NO